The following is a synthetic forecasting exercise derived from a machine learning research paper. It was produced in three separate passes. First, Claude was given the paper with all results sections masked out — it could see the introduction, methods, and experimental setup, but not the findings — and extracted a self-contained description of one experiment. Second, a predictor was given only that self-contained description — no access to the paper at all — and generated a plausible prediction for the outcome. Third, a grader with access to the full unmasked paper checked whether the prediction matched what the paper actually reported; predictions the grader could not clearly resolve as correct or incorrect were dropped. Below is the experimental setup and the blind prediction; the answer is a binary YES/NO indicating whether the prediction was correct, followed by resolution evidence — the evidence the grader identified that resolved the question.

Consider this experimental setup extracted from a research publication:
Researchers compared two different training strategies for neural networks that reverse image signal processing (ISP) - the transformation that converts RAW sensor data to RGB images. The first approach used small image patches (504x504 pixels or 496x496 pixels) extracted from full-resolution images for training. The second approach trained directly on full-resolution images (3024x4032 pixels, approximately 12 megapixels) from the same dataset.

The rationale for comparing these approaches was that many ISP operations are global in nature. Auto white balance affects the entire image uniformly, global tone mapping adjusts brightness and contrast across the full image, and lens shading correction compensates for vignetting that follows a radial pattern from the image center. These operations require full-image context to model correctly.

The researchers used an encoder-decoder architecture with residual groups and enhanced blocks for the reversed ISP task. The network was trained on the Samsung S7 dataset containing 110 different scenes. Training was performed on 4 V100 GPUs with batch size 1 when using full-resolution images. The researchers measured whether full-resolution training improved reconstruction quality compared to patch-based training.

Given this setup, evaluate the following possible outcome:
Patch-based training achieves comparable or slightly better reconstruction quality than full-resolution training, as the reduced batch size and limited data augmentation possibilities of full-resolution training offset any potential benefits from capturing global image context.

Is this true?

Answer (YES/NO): NO